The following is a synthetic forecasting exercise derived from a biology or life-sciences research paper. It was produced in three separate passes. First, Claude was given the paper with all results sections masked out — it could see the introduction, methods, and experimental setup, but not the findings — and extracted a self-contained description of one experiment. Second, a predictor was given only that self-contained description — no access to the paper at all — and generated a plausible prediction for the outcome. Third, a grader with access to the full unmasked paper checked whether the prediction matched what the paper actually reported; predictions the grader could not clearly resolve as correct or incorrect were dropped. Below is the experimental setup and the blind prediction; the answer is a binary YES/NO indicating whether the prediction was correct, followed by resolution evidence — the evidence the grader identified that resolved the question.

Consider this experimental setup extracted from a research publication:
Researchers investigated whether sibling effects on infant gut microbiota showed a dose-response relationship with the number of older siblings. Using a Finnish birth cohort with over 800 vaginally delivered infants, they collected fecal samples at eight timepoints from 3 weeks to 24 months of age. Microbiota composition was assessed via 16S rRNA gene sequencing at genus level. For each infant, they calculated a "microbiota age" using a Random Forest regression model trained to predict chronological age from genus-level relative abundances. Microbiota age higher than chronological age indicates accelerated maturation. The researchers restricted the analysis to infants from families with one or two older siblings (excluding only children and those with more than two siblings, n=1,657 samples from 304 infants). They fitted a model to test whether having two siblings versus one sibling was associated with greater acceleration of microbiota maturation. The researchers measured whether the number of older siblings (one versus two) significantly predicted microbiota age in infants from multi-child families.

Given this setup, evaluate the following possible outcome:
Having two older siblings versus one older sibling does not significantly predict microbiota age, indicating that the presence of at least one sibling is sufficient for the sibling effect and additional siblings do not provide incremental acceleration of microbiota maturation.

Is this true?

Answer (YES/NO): YES